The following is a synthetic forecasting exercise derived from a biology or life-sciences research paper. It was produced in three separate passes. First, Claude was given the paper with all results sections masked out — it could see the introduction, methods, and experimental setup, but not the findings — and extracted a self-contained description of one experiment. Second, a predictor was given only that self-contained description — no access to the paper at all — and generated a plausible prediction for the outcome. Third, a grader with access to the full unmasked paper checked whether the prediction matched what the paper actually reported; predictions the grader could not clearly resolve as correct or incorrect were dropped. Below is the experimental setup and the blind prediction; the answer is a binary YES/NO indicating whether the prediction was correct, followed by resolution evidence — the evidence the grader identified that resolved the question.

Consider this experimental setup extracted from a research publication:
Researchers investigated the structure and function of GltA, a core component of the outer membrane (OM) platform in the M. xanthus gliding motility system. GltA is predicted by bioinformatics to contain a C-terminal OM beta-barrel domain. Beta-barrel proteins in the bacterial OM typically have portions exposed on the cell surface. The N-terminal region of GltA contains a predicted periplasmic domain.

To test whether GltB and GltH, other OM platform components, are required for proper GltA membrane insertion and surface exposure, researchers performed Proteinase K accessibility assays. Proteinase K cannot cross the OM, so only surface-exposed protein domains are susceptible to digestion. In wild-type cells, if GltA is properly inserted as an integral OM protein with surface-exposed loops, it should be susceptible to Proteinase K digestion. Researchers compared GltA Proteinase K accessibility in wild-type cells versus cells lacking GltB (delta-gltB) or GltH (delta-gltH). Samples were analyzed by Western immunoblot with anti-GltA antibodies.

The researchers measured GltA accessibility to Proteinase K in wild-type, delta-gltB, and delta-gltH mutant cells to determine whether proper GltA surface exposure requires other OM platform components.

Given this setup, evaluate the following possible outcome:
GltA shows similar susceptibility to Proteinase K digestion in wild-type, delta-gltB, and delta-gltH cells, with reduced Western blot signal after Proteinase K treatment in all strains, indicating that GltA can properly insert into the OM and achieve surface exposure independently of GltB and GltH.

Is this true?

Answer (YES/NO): NO